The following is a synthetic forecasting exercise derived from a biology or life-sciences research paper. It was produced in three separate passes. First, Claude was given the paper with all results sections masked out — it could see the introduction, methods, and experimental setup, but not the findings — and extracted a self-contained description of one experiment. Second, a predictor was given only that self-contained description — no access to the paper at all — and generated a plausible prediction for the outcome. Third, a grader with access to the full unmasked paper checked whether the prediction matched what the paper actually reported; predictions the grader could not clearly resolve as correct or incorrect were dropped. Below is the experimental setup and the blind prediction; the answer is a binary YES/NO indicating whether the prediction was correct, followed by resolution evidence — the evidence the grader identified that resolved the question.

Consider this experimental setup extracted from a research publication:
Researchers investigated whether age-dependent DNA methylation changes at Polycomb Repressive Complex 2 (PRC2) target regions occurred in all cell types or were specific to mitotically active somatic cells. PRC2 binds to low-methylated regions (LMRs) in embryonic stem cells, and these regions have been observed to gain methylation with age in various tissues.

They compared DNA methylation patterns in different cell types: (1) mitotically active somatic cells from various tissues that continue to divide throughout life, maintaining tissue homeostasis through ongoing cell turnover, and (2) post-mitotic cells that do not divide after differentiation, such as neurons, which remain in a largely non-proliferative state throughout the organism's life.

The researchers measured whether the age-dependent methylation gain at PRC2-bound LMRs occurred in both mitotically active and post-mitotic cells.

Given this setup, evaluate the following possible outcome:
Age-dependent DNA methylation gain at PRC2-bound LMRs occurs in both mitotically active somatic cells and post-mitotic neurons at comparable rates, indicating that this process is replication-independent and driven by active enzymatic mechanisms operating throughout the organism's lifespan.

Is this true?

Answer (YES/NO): NO